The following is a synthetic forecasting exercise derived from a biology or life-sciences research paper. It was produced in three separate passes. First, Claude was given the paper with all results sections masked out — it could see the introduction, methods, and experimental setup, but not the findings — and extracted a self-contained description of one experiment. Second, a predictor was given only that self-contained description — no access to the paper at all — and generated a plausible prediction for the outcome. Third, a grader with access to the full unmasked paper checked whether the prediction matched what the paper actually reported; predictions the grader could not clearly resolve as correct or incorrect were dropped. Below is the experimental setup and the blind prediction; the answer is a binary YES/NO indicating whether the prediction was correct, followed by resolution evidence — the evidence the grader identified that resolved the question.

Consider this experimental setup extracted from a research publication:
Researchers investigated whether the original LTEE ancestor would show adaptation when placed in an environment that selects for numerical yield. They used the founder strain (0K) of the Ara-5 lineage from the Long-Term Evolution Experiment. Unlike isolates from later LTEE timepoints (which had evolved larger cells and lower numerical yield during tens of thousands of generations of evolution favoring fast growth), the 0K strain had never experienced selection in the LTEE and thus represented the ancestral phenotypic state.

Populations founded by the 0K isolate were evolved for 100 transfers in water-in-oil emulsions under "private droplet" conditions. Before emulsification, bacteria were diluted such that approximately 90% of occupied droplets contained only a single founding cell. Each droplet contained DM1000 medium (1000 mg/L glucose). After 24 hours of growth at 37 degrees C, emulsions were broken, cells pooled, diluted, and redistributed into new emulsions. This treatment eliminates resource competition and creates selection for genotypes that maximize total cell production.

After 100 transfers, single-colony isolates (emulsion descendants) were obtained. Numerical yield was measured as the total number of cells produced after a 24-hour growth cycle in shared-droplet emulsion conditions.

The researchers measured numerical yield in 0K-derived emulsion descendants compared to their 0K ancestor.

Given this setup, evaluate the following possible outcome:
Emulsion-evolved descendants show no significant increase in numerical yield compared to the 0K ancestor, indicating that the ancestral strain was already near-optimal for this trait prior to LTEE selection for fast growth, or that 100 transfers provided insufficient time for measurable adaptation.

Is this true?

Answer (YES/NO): NO